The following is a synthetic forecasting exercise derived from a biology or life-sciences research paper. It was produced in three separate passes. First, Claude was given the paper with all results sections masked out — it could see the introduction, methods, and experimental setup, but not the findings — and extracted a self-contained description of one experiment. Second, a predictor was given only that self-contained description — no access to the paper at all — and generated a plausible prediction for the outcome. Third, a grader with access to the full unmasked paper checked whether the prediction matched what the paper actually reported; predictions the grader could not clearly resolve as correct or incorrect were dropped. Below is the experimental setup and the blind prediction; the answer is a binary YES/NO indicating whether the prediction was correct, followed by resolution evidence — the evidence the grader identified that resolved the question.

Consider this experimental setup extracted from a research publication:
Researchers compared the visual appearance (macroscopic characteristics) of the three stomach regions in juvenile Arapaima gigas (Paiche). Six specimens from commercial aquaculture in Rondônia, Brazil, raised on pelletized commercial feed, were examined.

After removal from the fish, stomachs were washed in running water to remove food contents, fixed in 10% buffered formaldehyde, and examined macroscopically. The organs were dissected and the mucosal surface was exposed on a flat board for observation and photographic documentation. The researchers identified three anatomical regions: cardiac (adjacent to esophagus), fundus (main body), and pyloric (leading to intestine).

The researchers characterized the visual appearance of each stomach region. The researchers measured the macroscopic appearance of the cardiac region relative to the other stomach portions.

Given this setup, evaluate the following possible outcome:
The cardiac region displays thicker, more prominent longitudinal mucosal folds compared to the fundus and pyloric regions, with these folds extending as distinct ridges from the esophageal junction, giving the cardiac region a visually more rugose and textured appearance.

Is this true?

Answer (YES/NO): NO